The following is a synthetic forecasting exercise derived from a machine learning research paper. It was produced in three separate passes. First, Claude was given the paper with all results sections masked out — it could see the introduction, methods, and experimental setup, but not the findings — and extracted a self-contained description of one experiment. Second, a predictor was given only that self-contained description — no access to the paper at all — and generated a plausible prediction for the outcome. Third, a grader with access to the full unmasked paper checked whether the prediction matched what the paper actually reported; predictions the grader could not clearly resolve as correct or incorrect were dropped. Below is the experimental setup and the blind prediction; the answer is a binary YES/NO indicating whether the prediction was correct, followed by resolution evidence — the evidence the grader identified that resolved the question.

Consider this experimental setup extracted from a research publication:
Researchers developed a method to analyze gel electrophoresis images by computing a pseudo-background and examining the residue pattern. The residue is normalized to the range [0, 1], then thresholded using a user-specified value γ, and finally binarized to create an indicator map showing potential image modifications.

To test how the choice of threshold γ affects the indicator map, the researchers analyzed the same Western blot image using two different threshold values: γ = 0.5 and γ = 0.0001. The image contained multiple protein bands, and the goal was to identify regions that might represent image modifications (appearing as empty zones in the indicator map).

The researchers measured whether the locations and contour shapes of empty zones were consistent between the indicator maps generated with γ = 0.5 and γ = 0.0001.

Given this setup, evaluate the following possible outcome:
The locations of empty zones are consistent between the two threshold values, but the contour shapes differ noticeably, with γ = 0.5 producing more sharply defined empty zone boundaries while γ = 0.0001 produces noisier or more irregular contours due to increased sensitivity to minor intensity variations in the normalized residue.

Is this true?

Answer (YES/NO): NO